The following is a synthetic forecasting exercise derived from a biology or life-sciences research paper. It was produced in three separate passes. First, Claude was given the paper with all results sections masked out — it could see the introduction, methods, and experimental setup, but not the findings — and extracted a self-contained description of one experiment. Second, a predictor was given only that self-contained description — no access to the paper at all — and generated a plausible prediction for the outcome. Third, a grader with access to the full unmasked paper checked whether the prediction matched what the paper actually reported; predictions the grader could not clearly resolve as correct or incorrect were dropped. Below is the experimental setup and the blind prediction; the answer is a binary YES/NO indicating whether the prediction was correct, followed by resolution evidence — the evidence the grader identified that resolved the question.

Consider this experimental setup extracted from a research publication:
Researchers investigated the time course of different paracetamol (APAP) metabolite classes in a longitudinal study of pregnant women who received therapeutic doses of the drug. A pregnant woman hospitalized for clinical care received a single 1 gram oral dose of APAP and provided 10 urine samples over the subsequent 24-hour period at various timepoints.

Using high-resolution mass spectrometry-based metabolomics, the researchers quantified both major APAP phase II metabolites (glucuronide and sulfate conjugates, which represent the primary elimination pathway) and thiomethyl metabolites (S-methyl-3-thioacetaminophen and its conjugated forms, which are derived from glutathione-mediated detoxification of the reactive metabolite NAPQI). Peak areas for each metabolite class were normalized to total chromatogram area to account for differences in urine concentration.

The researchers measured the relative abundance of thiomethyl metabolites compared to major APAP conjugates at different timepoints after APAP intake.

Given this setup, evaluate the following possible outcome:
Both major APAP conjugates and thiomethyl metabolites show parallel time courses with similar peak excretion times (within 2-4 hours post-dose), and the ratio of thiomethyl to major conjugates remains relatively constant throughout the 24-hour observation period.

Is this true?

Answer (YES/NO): NO